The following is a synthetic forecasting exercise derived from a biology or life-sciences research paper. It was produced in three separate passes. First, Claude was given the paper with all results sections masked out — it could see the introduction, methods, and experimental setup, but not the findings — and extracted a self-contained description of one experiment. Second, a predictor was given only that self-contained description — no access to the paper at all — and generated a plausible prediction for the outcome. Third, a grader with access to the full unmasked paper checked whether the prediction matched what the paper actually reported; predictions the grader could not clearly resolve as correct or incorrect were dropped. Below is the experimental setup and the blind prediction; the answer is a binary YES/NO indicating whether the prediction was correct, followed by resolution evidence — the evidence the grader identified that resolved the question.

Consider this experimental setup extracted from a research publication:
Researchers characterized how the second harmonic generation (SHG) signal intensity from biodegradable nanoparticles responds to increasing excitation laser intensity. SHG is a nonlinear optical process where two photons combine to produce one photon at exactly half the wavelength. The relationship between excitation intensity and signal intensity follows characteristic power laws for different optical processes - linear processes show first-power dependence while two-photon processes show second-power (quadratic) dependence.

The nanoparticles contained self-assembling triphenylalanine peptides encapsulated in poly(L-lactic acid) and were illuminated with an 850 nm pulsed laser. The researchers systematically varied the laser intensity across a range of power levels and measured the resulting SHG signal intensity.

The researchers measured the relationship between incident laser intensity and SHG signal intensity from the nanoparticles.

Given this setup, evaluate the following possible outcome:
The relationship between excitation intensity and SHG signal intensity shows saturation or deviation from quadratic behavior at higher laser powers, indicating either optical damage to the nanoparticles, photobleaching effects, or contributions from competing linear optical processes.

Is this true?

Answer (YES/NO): NO